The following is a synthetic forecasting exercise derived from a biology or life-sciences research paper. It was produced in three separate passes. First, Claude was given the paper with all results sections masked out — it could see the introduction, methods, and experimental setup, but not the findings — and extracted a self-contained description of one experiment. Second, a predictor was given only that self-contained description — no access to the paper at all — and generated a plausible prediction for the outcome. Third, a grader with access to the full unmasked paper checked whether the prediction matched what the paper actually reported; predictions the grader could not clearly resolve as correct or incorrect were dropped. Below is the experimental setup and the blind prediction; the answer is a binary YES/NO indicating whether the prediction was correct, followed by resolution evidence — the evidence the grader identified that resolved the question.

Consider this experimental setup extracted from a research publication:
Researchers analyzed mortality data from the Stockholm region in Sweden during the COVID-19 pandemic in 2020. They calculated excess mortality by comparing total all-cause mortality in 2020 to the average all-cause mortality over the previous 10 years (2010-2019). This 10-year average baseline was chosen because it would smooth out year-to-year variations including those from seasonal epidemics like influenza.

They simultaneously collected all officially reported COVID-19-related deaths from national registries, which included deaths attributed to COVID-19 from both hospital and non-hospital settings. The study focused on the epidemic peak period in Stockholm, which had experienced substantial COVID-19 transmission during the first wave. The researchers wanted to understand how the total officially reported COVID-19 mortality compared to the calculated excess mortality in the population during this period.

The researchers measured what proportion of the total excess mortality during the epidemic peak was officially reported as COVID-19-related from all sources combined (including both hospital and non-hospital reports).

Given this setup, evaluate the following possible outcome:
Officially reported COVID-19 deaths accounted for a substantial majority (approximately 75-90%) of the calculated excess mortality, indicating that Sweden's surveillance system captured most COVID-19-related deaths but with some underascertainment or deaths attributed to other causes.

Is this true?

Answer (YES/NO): YES